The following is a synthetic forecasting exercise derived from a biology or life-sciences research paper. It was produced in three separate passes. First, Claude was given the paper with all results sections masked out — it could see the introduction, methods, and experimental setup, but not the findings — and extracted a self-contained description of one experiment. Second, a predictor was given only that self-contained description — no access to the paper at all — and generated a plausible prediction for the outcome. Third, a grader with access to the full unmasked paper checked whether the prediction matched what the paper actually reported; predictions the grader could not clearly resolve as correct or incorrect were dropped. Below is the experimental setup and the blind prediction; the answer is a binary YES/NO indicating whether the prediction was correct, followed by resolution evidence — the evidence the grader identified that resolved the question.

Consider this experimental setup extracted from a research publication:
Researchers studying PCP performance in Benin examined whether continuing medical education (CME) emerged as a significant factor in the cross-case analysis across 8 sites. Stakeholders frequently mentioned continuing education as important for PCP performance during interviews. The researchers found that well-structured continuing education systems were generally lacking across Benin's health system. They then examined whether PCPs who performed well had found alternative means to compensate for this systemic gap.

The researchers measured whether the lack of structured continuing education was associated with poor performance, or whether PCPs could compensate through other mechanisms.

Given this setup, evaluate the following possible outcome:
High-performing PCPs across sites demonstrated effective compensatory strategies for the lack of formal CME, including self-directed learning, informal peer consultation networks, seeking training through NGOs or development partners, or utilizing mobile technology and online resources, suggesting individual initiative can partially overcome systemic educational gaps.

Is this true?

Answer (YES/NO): NO